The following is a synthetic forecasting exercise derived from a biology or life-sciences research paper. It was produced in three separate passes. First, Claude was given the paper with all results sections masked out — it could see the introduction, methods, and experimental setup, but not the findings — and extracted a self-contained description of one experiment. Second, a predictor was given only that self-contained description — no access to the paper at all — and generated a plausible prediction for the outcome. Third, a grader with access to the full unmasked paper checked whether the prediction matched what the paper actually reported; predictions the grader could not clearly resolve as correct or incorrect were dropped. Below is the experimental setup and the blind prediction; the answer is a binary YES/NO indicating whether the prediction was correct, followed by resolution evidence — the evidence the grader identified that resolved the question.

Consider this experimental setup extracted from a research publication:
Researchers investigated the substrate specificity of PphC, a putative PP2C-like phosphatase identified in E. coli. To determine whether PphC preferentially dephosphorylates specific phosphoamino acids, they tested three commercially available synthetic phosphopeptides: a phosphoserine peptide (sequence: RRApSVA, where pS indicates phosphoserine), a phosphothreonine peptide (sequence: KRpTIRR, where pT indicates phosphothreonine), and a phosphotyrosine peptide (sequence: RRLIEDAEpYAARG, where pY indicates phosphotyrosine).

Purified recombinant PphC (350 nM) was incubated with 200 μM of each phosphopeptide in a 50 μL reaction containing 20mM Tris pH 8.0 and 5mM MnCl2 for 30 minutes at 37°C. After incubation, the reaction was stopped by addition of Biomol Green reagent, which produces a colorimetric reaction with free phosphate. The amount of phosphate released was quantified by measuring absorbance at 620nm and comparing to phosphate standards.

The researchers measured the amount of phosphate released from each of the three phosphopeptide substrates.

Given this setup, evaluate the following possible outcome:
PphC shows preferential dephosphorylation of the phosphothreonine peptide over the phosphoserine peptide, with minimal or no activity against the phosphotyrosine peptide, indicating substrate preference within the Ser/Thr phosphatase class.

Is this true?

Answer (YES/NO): NO